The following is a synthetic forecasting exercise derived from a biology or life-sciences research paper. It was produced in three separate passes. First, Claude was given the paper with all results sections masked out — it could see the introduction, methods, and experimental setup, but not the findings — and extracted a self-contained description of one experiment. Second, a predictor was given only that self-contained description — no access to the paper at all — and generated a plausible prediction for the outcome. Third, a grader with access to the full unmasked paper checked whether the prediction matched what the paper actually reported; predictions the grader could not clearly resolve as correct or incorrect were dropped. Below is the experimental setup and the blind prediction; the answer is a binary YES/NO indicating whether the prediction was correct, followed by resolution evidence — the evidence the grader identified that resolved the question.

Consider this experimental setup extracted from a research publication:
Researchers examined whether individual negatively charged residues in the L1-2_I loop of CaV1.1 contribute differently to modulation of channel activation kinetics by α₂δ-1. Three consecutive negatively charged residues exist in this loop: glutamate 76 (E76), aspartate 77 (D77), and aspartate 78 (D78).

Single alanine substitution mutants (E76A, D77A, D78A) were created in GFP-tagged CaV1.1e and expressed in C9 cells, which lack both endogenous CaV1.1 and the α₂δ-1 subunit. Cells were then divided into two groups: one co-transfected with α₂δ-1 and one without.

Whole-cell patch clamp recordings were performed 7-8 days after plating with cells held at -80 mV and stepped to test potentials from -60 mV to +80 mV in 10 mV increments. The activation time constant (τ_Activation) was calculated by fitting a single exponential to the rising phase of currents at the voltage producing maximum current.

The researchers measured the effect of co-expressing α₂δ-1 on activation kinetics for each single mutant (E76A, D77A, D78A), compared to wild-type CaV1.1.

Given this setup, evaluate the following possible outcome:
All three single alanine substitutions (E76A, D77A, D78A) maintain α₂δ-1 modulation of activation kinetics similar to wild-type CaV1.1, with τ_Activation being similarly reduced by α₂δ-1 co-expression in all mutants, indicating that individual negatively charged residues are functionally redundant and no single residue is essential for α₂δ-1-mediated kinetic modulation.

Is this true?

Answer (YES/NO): NO